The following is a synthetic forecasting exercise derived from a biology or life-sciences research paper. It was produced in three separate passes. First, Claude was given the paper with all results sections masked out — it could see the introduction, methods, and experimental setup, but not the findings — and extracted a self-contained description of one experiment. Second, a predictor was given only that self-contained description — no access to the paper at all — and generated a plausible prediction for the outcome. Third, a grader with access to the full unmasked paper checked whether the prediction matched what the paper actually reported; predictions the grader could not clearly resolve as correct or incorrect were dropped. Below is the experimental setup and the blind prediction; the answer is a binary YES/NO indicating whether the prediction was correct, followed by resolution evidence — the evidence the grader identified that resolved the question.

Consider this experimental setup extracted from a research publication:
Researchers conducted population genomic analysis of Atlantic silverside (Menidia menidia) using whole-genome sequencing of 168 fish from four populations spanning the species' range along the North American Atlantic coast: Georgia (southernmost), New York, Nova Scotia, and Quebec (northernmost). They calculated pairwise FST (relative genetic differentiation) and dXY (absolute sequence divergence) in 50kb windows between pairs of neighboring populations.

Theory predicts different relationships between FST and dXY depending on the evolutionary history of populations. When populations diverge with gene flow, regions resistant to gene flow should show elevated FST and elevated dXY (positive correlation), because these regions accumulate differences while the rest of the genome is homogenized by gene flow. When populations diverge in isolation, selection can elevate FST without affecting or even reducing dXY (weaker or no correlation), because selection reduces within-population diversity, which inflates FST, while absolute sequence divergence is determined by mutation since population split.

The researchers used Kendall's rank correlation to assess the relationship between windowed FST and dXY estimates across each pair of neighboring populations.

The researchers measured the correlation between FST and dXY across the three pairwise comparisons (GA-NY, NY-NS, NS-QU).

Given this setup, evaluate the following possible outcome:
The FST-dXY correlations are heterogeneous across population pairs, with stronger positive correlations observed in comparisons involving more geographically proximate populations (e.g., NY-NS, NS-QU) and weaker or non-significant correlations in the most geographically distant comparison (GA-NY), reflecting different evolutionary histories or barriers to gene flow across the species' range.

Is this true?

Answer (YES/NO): NO